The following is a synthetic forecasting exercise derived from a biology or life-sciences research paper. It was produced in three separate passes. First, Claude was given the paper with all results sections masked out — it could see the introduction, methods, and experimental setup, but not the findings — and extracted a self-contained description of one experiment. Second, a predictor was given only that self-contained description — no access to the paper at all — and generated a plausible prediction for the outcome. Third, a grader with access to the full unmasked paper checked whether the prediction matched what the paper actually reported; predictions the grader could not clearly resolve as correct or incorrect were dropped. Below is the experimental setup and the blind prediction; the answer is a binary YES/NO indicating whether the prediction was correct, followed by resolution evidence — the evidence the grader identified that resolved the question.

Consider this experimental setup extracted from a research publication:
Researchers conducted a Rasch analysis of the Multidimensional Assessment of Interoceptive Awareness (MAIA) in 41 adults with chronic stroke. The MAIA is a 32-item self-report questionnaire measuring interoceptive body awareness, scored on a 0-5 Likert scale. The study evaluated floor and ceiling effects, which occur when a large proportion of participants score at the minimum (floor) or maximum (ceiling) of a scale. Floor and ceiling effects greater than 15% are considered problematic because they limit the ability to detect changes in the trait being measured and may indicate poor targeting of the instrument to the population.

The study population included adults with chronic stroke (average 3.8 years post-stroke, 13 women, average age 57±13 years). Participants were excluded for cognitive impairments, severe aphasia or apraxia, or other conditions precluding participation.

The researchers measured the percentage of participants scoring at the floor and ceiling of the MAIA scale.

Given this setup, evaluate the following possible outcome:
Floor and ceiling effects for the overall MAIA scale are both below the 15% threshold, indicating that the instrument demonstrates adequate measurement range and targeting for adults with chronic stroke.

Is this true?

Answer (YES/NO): YES